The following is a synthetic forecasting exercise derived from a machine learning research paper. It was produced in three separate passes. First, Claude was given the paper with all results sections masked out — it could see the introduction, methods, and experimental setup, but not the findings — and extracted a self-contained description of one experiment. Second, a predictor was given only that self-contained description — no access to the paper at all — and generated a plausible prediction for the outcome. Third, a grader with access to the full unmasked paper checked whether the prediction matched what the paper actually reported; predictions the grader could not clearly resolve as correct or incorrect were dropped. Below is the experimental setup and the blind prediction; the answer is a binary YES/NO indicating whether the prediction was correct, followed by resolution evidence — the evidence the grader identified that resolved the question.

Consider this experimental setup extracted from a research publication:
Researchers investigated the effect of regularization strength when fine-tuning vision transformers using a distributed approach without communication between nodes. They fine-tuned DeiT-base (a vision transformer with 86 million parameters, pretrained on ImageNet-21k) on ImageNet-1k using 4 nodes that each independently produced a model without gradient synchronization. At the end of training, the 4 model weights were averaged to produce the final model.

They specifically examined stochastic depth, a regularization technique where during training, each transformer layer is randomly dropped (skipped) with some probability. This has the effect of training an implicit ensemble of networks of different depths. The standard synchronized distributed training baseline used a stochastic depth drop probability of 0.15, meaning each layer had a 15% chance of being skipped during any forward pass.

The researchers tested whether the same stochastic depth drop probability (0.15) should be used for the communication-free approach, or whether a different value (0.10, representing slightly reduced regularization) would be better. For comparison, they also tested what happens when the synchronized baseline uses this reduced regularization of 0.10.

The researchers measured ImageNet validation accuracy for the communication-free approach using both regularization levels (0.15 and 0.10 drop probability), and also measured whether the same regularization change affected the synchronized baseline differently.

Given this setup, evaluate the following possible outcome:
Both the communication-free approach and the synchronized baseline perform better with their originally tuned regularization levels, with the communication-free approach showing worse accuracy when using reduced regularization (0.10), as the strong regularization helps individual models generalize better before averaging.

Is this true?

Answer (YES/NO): NO